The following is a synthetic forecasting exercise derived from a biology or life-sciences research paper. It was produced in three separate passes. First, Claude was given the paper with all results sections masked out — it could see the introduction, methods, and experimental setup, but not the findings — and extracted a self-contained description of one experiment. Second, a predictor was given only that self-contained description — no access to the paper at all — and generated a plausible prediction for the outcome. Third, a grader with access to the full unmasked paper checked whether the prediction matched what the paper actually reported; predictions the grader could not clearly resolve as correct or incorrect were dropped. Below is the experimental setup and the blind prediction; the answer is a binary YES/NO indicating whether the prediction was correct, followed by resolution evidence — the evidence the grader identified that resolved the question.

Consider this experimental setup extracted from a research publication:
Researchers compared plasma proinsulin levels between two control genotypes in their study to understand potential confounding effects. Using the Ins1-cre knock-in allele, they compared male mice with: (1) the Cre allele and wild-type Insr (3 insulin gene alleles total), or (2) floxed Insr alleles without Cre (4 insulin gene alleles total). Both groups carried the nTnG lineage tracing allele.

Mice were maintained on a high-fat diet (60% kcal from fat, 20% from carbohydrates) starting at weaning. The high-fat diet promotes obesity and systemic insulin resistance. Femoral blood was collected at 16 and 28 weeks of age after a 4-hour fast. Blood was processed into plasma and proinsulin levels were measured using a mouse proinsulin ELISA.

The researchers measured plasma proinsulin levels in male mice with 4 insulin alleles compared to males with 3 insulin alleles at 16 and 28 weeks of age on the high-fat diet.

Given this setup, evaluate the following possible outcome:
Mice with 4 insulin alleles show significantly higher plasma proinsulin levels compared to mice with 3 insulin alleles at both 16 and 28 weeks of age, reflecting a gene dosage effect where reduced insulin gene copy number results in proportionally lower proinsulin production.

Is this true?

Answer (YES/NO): YES